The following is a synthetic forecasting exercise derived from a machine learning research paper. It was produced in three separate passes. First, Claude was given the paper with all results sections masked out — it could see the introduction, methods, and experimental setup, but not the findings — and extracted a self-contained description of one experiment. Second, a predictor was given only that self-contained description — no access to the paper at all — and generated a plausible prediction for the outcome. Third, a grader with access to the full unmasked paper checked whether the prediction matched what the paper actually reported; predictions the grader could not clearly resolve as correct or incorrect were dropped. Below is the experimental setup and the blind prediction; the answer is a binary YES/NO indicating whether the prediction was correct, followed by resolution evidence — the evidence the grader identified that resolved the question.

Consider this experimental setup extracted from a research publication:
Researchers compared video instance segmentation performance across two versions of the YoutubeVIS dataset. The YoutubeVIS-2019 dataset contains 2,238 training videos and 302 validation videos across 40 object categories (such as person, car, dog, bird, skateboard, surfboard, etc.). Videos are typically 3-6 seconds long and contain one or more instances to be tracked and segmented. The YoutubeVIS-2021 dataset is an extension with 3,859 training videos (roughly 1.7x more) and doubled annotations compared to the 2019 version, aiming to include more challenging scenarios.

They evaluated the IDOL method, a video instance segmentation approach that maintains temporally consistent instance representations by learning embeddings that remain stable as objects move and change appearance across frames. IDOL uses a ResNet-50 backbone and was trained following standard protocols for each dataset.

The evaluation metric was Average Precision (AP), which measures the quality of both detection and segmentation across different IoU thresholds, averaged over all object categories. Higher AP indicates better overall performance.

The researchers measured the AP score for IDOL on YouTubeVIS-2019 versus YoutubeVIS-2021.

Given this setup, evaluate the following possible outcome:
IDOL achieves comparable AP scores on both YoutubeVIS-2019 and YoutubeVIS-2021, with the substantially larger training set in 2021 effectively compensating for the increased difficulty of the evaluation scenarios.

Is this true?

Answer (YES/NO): NO